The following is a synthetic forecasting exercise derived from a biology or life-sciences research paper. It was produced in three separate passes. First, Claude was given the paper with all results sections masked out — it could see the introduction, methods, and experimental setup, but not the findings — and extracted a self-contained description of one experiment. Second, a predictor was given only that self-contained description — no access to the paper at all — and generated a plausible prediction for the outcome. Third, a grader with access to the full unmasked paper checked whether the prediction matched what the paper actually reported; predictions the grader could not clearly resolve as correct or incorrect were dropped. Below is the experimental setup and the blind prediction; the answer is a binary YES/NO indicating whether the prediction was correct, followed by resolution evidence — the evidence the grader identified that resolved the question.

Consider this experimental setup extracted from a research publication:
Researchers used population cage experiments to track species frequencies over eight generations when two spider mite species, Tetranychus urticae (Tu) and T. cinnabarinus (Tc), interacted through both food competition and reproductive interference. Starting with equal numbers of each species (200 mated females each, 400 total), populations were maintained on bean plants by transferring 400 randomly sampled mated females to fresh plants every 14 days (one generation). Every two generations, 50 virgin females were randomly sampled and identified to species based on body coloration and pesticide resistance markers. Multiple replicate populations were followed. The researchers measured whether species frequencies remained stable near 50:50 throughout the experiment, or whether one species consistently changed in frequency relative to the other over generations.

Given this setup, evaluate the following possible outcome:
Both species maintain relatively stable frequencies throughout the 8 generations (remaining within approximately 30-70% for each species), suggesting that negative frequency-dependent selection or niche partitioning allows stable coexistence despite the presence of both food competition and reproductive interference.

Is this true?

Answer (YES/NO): NO